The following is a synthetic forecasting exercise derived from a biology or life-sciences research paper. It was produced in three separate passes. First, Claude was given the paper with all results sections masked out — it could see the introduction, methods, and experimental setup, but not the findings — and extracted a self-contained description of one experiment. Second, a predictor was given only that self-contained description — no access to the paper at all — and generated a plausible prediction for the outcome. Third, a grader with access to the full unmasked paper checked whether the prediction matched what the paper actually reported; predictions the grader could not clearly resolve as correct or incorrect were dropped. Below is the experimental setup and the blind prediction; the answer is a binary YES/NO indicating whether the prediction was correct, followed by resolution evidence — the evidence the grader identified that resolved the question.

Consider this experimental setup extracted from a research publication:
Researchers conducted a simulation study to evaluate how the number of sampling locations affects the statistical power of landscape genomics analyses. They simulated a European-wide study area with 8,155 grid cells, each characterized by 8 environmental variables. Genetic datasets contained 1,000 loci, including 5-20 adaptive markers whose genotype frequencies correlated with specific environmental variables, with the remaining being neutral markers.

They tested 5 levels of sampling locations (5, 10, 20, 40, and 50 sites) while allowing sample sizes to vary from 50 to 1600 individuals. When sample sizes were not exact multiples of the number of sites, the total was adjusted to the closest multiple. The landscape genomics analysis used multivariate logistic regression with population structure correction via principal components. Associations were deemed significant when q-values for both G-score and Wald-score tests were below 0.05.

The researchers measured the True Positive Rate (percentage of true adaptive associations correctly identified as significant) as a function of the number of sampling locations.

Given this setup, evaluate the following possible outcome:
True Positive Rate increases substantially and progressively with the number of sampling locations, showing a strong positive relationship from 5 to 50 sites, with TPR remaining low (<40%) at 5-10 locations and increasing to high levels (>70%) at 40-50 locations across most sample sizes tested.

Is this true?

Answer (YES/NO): NO